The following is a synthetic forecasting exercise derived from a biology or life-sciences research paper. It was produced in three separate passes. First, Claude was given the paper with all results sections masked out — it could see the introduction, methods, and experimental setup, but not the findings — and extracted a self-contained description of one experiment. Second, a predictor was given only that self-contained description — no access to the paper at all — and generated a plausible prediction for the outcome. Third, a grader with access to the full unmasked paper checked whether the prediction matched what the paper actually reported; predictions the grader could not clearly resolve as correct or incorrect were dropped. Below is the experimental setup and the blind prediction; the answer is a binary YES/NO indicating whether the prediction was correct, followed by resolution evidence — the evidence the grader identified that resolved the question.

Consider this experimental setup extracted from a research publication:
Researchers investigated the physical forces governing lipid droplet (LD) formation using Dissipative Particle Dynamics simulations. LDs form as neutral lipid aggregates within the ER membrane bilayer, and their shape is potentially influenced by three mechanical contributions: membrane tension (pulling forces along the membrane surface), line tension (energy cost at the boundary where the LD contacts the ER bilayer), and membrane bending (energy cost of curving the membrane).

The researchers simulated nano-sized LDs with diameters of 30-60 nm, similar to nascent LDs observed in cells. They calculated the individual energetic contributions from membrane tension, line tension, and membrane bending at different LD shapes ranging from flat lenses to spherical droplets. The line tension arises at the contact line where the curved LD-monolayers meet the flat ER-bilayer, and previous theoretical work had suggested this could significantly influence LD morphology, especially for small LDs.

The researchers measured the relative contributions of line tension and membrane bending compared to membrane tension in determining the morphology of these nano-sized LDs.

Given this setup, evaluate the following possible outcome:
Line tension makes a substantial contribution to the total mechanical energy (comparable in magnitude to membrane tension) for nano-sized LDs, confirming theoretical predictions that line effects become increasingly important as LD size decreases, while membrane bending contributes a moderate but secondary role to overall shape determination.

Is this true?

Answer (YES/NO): NO